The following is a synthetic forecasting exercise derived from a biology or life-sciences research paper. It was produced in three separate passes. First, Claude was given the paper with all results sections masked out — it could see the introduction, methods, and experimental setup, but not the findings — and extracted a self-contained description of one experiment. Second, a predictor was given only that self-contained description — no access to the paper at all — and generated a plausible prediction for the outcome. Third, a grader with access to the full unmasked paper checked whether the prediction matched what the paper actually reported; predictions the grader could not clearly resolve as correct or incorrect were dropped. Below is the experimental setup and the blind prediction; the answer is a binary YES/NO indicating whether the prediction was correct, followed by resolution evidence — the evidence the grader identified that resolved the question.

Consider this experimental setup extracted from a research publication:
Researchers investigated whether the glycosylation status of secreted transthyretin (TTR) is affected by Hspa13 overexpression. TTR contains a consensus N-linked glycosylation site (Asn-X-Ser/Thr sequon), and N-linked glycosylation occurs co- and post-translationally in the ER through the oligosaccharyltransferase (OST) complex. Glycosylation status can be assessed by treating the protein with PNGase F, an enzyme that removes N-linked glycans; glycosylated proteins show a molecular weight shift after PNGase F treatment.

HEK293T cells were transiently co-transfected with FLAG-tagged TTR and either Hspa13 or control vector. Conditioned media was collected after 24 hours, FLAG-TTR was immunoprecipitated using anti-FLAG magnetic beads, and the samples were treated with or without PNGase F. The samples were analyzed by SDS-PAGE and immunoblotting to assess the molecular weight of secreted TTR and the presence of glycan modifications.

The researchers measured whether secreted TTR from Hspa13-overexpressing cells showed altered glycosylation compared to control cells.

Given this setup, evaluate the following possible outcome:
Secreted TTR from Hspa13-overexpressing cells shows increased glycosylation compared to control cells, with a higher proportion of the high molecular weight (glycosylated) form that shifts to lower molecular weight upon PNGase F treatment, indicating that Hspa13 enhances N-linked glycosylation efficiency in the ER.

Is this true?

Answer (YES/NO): NO